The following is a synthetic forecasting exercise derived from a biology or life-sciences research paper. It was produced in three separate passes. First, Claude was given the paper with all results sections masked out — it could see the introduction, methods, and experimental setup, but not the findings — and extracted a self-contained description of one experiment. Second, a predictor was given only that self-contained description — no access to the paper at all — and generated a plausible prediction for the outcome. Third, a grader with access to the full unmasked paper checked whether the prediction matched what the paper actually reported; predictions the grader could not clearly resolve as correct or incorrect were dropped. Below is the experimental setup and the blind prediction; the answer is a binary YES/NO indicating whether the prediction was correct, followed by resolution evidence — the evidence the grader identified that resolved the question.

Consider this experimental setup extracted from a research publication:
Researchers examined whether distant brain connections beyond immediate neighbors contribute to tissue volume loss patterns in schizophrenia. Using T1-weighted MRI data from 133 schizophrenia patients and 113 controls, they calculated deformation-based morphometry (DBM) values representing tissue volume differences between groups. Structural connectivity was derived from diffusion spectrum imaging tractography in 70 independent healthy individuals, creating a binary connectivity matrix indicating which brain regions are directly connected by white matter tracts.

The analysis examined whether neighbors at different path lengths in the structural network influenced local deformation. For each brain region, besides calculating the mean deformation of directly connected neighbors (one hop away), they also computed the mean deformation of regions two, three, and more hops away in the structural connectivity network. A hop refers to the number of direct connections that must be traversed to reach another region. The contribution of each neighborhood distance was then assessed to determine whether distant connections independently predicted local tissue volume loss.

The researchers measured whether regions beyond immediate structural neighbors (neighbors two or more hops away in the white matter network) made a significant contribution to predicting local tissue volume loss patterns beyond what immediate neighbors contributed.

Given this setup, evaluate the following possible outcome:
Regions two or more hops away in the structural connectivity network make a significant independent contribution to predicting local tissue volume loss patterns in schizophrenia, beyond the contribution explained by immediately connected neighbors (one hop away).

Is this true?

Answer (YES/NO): NO